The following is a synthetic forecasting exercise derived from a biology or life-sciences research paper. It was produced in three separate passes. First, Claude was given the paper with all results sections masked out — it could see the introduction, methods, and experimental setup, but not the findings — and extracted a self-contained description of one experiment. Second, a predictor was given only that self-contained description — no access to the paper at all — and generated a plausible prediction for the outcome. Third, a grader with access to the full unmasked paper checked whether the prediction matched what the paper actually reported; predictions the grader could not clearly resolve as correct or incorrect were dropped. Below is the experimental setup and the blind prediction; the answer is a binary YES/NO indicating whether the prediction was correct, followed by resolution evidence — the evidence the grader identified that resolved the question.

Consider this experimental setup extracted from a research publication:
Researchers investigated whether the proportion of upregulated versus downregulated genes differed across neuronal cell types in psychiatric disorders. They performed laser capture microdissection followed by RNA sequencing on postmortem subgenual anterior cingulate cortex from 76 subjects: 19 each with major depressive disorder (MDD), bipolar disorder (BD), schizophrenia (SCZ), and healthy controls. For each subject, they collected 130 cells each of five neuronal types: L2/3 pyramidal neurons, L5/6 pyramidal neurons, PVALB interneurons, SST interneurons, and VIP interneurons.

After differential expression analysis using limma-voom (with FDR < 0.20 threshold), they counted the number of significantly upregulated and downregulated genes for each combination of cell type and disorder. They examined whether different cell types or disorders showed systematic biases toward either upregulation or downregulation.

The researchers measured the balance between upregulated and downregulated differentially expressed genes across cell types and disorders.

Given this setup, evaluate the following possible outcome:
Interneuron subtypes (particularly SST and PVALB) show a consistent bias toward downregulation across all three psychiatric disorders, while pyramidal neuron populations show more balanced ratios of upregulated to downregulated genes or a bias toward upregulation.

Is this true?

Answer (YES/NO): NO